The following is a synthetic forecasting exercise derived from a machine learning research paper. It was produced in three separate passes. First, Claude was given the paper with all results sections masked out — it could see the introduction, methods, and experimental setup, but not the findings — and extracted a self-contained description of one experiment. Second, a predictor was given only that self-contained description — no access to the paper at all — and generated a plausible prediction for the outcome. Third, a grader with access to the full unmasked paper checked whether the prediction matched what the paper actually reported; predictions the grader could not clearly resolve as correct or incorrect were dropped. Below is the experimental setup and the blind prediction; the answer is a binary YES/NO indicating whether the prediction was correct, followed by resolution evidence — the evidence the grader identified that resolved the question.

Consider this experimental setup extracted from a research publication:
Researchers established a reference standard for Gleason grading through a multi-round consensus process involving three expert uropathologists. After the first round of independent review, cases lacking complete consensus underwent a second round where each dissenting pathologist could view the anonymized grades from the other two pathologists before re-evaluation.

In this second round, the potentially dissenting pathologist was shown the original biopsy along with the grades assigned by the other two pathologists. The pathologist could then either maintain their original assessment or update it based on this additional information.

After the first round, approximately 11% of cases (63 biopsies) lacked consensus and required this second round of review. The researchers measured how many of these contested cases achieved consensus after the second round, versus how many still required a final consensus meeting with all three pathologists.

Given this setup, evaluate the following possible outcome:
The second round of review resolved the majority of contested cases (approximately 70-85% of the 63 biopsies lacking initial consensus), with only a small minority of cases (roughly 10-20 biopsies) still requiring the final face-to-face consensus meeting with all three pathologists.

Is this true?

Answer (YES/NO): NO